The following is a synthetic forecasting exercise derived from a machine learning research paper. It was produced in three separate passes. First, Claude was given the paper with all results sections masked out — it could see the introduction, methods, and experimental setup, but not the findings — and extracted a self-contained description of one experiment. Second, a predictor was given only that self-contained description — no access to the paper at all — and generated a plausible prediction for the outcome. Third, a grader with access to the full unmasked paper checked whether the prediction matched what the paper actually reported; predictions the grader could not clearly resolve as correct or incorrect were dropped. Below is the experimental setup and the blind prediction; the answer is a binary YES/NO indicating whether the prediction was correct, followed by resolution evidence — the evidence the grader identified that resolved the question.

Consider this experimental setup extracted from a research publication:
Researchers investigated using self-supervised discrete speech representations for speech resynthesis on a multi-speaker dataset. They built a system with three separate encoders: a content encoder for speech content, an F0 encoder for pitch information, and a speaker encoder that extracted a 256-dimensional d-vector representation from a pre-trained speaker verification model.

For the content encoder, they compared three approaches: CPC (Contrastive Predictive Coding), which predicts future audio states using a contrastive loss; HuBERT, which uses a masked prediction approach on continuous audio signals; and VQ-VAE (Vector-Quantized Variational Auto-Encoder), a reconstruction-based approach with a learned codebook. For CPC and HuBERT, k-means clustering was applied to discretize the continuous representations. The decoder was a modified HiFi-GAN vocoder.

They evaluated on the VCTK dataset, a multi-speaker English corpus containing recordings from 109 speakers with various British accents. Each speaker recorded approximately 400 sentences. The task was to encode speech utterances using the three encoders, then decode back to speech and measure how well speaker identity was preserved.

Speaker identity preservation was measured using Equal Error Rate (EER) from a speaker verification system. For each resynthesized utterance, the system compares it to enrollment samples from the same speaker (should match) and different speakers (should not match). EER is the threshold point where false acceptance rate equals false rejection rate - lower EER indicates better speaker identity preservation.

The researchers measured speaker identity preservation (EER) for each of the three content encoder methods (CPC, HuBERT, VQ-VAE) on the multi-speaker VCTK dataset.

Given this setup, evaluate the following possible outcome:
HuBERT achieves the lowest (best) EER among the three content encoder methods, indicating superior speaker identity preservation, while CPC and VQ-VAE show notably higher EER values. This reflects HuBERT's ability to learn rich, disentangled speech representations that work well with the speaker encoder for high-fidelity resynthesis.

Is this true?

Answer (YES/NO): NO